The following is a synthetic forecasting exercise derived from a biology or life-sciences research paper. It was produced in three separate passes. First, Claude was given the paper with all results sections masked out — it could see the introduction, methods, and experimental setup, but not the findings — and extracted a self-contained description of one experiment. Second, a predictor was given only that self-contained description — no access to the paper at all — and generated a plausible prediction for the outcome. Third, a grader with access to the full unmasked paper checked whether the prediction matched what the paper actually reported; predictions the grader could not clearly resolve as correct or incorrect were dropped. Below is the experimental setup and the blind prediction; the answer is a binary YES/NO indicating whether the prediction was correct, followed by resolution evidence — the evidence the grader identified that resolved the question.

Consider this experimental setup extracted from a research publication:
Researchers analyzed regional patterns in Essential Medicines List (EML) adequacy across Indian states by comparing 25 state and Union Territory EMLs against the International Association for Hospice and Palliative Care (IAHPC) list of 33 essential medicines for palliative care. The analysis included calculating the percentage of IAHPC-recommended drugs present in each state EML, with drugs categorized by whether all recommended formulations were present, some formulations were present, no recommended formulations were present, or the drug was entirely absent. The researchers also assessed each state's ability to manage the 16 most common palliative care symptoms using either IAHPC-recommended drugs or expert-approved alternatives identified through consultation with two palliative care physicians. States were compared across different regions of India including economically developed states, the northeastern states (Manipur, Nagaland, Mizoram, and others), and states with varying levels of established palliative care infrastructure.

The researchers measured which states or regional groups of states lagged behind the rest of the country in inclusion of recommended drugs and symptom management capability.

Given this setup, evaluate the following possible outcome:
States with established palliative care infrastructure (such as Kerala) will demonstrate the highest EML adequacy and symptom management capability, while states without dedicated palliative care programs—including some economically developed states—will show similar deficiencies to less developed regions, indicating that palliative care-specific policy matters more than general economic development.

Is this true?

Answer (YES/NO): NO